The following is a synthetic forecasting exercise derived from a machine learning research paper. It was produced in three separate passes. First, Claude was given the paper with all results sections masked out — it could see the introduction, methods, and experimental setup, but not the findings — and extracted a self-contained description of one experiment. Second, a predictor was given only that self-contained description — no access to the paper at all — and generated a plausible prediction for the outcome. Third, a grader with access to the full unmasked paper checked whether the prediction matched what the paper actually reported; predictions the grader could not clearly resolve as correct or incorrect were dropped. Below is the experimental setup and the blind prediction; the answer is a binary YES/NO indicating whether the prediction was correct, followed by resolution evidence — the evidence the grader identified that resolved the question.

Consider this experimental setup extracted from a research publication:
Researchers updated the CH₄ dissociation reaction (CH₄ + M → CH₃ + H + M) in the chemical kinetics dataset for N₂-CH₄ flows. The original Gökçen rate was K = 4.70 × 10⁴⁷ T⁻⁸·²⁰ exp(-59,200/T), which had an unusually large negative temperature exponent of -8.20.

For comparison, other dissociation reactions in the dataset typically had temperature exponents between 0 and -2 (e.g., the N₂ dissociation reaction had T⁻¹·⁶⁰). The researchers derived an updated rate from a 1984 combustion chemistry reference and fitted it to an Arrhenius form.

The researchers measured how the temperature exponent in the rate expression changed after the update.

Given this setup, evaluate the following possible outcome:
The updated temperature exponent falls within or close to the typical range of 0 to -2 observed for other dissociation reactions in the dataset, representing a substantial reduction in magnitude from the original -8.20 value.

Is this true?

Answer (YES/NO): YES